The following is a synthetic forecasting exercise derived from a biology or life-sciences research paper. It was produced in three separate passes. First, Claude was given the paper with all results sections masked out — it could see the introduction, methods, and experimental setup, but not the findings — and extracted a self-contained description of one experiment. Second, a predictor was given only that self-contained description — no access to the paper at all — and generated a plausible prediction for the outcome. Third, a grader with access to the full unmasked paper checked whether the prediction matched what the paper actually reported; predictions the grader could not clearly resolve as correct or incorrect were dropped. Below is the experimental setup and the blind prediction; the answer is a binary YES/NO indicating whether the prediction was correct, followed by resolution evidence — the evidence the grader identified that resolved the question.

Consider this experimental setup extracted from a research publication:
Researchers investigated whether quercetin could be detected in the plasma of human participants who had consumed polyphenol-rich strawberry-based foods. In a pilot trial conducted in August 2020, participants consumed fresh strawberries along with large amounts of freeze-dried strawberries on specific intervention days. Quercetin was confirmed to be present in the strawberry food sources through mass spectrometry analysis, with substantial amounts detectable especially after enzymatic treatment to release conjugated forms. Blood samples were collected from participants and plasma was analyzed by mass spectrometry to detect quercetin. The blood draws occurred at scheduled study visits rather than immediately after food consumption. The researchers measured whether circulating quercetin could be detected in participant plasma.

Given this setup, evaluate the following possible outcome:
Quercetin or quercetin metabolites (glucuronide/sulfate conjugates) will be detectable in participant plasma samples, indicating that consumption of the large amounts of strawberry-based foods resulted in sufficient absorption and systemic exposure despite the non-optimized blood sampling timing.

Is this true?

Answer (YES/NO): NO